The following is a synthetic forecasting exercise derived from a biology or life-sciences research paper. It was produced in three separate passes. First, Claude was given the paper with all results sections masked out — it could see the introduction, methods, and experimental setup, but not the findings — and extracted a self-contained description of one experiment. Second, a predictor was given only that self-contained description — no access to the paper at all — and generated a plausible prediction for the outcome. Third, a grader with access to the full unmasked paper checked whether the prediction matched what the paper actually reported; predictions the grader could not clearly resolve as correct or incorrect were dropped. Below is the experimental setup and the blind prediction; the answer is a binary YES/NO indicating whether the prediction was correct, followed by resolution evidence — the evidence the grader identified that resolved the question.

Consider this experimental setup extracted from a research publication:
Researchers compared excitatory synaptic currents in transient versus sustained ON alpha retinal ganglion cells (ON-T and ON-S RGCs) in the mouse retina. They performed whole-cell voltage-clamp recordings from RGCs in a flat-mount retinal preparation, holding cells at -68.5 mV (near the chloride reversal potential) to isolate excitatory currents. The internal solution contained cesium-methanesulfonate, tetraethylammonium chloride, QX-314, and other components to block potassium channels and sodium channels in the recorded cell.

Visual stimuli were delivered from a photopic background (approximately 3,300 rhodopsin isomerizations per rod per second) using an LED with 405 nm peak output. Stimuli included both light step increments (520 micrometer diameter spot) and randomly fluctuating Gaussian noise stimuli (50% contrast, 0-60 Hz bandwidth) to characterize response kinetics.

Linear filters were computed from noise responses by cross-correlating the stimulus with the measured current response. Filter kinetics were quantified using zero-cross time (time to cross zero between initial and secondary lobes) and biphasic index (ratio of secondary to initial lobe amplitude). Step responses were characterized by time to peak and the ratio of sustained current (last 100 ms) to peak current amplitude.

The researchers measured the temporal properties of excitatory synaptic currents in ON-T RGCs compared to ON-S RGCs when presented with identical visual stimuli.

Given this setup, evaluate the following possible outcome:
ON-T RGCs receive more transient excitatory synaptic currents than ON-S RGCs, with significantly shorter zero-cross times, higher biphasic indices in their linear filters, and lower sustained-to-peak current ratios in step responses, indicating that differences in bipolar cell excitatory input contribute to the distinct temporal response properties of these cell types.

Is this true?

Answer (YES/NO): NO